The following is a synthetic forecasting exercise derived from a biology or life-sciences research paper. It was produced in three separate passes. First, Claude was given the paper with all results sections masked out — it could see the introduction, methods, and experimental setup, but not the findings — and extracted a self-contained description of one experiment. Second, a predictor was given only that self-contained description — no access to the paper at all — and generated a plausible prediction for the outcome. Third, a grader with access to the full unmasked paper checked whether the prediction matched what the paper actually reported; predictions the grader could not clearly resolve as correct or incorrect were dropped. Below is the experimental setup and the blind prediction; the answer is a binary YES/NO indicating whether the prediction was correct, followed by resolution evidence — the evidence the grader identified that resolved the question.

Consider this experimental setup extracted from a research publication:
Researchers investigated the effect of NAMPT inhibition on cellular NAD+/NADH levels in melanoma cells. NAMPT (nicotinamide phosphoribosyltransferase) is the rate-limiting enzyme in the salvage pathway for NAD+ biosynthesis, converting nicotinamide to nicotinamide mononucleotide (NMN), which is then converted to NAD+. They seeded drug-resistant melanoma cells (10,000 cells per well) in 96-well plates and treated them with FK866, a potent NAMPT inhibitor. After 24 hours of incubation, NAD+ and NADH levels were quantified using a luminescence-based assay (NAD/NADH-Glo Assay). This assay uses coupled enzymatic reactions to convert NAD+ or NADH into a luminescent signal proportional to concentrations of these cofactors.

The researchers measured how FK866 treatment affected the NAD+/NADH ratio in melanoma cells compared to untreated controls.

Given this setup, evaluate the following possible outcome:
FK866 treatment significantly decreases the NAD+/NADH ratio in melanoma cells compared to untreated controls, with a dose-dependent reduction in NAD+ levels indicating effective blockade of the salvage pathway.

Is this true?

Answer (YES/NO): NO